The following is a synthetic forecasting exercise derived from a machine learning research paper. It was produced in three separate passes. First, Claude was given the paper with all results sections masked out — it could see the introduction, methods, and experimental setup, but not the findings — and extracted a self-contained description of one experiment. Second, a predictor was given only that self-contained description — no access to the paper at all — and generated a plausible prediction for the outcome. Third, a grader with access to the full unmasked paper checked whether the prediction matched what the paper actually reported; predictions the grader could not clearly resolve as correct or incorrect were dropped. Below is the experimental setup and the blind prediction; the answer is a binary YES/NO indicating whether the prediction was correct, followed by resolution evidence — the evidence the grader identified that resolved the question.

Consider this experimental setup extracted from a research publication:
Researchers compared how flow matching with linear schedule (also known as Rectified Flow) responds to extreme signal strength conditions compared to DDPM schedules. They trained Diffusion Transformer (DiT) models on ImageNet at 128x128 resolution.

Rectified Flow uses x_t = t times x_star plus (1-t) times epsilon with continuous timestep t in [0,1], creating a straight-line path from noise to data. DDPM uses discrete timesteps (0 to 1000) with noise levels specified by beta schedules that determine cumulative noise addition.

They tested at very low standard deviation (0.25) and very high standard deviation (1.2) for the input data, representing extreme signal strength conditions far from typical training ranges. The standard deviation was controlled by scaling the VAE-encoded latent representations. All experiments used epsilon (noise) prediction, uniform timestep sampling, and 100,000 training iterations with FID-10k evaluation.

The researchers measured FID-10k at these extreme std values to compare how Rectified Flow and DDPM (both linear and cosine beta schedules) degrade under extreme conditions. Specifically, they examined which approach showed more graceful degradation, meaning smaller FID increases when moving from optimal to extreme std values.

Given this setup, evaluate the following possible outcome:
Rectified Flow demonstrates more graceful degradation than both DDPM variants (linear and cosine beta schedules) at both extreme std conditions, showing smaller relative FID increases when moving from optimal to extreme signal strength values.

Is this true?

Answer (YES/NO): YES